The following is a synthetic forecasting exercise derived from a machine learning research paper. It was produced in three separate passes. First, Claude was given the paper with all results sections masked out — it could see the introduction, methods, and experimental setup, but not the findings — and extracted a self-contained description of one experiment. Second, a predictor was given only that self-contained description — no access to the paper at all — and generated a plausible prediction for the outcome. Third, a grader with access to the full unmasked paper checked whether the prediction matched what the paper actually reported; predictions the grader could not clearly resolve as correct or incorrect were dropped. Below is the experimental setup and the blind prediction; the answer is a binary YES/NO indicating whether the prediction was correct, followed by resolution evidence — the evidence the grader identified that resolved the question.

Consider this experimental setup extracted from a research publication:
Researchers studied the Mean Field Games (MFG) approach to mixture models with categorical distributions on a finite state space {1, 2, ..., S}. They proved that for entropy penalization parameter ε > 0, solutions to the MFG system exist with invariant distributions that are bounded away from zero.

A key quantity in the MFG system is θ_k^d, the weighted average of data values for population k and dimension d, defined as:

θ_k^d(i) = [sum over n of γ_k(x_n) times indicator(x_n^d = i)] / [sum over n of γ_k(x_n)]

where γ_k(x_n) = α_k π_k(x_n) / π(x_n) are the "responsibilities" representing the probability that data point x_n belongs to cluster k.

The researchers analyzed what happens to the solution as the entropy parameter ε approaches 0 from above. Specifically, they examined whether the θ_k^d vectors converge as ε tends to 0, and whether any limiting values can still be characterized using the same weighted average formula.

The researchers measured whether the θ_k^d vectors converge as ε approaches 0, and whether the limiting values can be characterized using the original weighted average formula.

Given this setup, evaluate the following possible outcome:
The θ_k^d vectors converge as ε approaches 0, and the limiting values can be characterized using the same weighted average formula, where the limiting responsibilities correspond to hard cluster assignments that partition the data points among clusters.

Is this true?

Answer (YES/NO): NO